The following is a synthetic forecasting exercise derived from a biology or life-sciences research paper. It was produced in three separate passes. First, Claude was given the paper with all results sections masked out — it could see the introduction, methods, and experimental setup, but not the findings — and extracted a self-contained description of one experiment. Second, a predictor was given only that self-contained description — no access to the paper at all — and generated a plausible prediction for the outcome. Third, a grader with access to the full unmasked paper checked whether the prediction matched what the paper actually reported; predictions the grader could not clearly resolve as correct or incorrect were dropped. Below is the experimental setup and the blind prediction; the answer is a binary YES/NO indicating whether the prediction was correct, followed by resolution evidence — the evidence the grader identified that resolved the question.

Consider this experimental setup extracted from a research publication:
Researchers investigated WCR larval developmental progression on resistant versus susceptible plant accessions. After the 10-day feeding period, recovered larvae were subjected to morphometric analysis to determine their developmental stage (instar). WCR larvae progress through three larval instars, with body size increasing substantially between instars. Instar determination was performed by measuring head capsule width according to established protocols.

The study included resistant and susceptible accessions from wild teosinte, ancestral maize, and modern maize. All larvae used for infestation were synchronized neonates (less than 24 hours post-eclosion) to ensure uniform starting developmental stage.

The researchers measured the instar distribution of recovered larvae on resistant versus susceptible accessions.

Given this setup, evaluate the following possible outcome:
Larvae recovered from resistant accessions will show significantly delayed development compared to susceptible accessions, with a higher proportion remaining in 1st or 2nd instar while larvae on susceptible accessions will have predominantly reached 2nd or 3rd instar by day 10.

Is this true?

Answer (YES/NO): YES